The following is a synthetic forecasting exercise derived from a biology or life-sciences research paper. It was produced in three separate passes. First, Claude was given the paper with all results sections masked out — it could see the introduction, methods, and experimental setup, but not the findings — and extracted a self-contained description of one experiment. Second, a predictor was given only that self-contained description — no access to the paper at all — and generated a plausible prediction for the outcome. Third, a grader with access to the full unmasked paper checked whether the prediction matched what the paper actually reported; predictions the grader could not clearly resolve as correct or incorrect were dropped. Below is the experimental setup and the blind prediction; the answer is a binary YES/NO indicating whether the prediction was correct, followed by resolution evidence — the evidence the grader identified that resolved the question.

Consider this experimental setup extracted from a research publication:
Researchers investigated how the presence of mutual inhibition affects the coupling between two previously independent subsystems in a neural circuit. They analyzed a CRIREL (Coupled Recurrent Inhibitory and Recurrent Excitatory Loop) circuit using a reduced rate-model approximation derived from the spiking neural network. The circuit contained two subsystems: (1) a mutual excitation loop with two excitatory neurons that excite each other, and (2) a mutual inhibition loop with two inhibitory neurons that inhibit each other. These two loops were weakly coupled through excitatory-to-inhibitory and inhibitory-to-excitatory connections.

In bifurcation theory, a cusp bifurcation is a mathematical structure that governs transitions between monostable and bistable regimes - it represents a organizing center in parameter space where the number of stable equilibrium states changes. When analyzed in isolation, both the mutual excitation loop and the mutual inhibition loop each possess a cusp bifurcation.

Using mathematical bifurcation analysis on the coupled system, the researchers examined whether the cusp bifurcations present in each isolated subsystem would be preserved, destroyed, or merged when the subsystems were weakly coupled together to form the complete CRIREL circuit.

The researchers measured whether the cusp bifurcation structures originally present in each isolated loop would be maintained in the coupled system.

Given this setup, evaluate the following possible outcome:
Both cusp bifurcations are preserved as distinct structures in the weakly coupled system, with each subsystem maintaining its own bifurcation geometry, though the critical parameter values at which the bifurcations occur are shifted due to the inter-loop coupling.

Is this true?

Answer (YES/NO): YES